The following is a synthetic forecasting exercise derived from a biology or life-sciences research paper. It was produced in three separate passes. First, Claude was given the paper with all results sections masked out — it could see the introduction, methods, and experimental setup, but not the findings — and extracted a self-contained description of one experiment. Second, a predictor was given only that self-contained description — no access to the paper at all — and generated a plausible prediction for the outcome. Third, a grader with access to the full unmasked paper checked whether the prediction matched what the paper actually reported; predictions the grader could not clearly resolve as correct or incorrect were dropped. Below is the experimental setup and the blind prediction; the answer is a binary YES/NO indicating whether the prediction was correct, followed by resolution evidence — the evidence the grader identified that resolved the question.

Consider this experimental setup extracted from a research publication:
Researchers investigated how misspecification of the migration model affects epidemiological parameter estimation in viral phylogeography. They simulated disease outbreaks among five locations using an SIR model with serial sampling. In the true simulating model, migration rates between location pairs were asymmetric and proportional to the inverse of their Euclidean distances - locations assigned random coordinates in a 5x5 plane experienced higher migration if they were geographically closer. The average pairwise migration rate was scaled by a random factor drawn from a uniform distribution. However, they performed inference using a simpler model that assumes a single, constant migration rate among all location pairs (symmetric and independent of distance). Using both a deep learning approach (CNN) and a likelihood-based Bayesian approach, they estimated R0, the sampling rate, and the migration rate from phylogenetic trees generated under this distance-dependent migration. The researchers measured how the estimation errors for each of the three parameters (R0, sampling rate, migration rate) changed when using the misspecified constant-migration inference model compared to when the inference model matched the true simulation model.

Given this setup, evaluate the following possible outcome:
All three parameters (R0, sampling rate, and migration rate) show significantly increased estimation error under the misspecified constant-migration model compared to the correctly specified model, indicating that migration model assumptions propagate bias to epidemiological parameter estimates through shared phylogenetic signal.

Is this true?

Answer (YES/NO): NO